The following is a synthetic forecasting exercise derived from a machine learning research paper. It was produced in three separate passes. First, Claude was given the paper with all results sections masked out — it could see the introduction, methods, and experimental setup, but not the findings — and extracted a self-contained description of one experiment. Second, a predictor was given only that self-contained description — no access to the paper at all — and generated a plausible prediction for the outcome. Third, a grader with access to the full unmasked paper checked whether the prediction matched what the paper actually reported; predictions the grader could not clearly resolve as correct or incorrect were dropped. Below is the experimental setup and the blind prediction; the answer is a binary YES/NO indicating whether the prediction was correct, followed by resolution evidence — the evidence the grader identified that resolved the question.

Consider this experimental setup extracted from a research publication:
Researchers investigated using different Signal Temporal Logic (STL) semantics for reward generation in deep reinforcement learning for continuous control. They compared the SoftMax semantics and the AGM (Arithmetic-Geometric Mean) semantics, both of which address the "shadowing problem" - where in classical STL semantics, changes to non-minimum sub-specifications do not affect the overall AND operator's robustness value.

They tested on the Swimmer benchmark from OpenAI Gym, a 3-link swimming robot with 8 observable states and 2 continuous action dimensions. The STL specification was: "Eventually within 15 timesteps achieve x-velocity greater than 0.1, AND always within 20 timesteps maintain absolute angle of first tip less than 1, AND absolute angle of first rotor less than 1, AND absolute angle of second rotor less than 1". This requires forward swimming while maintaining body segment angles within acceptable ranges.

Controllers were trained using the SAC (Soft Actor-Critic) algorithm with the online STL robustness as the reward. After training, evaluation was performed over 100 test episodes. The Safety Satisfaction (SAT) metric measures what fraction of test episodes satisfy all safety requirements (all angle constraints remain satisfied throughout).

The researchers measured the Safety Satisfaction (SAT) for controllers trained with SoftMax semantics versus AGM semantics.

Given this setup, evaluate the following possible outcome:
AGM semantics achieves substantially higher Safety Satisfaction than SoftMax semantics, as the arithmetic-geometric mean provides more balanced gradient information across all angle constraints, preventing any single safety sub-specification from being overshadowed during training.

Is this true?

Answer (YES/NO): YES